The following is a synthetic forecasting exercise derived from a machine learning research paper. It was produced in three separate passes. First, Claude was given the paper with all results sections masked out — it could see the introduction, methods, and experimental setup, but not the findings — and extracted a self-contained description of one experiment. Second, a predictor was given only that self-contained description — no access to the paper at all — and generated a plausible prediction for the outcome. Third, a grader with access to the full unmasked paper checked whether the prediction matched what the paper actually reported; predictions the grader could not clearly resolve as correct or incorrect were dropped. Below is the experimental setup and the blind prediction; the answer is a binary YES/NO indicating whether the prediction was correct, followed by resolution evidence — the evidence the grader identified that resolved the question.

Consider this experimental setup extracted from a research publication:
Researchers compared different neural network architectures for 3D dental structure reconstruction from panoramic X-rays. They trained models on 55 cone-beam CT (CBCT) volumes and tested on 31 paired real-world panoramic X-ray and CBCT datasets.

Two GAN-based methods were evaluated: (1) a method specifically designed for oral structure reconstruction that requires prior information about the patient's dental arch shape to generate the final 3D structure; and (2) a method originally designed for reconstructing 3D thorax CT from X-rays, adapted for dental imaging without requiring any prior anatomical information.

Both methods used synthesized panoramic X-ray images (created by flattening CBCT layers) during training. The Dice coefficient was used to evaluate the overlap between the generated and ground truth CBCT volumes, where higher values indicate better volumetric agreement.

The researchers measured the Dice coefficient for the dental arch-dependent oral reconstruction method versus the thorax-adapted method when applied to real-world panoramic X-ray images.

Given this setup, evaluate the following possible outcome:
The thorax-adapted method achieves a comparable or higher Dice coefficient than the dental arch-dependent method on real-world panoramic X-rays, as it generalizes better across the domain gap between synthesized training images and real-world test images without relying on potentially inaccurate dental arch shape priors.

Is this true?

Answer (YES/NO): YES